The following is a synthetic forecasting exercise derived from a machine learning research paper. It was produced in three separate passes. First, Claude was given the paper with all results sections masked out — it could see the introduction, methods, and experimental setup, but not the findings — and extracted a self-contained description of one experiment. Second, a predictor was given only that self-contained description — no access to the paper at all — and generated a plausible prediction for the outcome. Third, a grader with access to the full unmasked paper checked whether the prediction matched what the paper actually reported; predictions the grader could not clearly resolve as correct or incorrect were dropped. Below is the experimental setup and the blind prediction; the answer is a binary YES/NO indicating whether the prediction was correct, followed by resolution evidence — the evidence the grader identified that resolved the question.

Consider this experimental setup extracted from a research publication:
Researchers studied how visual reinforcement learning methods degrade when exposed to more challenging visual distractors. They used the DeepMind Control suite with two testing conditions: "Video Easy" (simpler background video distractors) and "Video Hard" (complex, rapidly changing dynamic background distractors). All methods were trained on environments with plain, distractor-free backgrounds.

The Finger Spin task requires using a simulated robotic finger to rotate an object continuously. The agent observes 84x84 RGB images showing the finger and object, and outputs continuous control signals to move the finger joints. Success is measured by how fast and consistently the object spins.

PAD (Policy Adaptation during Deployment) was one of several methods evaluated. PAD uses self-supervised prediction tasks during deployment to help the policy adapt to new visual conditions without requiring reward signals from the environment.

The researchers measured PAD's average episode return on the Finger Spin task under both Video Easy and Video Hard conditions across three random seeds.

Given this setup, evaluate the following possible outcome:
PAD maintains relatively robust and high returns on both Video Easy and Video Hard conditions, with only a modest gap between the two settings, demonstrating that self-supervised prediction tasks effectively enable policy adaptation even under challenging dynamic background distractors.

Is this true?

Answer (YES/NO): NO